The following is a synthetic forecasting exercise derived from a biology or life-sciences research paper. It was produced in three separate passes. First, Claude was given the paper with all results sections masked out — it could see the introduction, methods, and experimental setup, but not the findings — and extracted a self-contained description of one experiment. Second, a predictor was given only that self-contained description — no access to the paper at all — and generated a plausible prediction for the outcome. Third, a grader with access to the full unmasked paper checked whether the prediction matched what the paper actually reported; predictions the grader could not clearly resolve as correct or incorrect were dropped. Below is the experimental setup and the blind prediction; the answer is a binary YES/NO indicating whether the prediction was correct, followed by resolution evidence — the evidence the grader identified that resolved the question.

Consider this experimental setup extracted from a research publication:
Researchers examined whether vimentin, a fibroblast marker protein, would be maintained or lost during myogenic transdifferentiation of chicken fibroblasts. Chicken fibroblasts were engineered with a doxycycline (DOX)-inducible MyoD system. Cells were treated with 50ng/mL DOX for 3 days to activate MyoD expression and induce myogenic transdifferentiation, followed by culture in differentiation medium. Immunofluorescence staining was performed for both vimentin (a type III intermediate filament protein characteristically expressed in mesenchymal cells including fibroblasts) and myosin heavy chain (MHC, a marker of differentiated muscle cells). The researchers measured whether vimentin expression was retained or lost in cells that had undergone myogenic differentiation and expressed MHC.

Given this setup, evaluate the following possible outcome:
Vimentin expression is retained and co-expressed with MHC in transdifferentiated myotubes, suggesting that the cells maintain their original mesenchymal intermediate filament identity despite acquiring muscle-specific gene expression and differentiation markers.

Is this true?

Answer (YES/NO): NO